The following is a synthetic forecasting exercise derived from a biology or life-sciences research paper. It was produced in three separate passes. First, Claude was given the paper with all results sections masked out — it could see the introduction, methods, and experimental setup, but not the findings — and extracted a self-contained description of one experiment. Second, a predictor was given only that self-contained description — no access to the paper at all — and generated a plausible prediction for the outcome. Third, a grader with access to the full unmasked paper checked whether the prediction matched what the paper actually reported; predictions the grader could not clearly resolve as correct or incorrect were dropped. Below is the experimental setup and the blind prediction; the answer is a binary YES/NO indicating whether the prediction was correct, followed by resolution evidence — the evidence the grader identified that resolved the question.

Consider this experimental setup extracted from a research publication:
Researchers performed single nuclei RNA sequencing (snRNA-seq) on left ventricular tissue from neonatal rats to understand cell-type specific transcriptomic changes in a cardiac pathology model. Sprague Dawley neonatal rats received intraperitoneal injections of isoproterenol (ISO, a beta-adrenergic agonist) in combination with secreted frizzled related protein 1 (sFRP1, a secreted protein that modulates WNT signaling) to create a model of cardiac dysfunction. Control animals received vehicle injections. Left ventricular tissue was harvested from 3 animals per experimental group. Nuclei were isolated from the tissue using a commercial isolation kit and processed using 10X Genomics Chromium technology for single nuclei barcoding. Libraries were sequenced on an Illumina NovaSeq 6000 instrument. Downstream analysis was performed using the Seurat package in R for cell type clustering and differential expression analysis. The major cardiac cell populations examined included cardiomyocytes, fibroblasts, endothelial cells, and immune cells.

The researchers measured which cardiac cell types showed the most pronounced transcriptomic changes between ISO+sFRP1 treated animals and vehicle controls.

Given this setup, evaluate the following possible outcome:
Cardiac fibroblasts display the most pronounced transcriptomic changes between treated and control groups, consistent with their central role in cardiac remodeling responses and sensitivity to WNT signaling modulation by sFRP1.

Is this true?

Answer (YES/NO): NO